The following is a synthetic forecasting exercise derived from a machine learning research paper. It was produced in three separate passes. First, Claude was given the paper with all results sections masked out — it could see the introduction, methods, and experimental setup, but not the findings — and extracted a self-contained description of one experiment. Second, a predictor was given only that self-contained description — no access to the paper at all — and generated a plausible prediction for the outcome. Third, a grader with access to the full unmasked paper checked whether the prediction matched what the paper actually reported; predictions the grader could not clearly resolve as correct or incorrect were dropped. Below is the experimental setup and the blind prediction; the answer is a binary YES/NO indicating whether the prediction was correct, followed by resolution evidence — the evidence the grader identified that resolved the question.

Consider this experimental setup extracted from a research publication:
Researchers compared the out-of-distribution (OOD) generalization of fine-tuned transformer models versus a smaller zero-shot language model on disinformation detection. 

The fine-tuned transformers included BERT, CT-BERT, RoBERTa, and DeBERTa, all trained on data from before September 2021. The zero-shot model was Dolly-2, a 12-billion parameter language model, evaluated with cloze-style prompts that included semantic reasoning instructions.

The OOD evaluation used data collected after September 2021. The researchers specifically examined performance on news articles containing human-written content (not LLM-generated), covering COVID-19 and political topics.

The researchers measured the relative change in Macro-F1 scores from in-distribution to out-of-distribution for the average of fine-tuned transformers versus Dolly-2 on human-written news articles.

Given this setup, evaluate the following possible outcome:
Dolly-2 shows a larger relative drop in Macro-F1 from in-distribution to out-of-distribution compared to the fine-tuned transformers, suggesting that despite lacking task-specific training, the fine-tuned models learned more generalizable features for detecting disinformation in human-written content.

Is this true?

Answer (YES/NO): NO